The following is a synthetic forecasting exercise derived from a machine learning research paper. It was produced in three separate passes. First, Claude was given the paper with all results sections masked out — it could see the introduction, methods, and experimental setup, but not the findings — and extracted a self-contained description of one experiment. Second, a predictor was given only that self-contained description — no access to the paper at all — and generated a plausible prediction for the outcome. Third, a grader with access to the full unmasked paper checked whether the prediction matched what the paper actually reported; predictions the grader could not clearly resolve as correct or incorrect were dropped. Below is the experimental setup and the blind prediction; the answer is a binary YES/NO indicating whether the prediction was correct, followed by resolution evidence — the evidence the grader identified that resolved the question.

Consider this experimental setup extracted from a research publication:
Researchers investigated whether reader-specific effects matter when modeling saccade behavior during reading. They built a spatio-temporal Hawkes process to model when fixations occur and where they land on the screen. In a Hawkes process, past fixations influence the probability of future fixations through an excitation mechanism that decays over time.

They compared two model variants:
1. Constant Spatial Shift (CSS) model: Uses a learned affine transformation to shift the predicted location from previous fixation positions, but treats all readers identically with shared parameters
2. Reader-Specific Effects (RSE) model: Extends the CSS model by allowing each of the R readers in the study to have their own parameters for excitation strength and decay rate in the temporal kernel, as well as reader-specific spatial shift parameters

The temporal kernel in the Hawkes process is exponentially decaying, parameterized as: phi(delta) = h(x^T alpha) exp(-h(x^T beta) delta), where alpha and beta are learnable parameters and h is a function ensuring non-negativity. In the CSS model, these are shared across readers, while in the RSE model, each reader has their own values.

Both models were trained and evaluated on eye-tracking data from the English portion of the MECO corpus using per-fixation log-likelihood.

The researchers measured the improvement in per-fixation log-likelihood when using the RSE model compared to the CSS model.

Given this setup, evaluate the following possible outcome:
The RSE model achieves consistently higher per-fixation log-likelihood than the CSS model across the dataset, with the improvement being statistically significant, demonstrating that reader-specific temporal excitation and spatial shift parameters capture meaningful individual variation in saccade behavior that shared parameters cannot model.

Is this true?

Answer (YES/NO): YES